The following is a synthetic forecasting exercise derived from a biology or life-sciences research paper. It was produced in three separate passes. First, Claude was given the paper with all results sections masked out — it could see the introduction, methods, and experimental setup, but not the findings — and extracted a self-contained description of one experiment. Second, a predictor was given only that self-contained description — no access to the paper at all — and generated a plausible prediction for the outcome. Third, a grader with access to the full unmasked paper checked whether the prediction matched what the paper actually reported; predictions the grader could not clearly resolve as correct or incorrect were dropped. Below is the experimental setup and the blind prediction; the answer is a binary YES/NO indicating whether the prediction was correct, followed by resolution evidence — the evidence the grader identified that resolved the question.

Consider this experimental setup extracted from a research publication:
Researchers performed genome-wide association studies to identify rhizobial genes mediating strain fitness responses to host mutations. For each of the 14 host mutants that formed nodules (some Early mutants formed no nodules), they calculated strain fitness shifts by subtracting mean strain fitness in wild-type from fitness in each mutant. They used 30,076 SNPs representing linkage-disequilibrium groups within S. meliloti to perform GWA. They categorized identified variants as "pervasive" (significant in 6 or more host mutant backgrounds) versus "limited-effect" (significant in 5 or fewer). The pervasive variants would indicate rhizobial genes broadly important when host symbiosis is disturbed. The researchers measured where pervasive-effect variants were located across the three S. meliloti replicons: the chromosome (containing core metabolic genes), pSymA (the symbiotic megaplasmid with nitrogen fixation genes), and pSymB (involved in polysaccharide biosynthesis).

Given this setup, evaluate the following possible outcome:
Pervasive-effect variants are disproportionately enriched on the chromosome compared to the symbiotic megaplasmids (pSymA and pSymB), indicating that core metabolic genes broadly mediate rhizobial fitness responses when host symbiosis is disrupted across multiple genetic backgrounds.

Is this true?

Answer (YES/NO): NO